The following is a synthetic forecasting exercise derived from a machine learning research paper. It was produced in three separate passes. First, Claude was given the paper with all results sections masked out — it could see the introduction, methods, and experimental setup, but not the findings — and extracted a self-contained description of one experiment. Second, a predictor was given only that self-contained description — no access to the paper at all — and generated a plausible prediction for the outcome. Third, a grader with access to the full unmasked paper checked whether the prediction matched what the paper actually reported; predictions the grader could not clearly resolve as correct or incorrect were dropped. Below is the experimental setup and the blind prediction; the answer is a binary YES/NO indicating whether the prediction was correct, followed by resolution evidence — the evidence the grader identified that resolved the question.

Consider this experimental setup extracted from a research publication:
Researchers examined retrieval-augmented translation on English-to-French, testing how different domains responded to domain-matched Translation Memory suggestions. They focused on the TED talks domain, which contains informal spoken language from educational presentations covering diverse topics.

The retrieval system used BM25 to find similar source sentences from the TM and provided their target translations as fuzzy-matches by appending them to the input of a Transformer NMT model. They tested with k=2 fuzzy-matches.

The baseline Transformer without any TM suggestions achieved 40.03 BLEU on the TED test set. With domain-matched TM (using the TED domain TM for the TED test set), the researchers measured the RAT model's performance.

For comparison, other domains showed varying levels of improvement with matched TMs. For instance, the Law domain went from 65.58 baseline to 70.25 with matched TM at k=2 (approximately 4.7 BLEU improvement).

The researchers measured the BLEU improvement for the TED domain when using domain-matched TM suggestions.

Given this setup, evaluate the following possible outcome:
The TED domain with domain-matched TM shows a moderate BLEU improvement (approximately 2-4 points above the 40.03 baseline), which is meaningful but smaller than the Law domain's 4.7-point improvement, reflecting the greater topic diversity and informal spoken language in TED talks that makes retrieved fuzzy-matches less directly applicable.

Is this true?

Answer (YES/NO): NO